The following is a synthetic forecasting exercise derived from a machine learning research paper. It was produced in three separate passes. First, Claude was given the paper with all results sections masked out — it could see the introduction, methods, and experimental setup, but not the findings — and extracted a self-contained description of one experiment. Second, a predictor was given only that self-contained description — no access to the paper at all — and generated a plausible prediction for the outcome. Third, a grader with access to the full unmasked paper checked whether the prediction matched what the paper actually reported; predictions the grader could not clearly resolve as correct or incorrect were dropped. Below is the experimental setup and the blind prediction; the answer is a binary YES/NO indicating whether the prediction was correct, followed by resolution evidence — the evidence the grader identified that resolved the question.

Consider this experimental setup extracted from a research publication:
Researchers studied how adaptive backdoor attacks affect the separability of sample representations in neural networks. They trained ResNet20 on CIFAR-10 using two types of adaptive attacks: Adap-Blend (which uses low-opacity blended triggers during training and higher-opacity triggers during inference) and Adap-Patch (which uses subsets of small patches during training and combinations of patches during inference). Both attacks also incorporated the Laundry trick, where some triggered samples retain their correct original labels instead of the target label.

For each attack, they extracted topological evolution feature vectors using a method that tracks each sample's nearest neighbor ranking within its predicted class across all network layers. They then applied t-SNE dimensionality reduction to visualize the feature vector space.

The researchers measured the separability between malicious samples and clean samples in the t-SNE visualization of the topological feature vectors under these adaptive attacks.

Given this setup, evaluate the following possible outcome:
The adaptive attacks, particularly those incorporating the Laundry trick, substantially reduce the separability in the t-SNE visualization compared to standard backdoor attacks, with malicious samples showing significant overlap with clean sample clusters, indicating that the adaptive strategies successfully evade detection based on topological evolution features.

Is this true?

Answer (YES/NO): YES